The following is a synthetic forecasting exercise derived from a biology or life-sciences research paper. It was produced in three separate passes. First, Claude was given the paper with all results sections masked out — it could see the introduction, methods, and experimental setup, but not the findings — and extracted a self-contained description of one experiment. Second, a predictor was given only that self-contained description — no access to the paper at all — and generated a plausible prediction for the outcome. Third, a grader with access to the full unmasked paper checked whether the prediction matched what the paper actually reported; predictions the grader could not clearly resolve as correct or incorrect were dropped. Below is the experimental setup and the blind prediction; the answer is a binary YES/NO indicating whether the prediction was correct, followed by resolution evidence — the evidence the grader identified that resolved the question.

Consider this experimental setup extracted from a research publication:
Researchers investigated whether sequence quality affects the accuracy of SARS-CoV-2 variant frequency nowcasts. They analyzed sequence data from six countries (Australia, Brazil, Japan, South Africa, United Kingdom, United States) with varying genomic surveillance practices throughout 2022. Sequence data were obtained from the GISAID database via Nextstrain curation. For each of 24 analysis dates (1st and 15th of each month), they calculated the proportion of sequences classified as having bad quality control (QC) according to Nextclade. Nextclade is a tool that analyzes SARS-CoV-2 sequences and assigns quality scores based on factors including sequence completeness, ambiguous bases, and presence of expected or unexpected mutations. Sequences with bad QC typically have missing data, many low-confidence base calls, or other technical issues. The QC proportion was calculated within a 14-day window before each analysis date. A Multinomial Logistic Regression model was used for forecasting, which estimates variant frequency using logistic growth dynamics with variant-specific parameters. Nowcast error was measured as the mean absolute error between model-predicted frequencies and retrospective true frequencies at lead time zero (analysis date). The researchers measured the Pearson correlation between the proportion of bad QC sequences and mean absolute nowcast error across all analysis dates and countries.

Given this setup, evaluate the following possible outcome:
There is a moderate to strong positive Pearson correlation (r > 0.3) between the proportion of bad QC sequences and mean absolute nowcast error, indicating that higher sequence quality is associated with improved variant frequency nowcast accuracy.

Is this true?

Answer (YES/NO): NO